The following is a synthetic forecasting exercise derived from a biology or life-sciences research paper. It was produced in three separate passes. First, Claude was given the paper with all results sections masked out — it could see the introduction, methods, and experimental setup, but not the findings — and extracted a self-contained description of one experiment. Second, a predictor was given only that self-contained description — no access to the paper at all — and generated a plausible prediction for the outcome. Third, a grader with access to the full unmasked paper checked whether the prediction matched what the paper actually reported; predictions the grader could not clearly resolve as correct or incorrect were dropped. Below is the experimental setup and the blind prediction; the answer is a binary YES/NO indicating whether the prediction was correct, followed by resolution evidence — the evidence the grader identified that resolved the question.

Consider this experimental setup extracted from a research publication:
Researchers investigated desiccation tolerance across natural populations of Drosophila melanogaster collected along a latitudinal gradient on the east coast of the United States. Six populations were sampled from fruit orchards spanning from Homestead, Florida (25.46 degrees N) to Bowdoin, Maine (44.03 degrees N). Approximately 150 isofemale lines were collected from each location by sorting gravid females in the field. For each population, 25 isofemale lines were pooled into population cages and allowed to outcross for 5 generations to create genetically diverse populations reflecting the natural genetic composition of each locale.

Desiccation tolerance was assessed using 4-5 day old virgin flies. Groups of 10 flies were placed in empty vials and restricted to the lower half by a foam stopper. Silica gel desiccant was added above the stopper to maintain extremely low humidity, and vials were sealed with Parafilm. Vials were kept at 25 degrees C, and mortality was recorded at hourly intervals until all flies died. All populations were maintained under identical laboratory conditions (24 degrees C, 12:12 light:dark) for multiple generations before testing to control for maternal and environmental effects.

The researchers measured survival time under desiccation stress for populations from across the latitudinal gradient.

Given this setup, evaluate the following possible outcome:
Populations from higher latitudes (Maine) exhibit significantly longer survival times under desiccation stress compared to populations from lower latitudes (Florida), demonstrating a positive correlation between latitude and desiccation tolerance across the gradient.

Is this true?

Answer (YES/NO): YES